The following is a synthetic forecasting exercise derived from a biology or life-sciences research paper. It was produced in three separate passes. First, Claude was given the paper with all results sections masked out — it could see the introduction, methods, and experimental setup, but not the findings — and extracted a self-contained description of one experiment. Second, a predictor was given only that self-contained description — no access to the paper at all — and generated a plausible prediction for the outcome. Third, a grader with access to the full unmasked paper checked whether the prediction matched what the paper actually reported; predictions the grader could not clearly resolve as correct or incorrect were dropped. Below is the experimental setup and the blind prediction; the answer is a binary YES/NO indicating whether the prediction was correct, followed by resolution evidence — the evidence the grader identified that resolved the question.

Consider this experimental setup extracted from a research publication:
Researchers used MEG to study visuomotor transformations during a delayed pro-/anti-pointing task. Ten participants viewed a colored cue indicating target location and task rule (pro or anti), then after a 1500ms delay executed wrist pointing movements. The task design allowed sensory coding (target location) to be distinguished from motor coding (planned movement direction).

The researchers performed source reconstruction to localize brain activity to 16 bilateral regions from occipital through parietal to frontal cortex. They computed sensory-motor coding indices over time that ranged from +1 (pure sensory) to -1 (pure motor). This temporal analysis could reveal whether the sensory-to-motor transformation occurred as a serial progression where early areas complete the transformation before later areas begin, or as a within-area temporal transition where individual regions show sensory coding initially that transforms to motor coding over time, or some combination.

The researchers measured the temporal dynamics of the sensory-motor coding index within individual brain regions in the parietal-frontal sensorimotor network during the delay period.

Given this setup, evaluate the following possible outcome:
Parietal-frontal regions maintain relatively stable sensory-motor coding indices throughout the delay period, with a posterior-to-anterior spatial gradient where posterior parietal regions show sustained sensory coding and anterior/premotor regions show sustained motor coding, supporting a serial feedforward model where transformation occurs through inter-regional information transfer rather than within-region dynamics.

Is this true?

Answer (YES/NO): NO